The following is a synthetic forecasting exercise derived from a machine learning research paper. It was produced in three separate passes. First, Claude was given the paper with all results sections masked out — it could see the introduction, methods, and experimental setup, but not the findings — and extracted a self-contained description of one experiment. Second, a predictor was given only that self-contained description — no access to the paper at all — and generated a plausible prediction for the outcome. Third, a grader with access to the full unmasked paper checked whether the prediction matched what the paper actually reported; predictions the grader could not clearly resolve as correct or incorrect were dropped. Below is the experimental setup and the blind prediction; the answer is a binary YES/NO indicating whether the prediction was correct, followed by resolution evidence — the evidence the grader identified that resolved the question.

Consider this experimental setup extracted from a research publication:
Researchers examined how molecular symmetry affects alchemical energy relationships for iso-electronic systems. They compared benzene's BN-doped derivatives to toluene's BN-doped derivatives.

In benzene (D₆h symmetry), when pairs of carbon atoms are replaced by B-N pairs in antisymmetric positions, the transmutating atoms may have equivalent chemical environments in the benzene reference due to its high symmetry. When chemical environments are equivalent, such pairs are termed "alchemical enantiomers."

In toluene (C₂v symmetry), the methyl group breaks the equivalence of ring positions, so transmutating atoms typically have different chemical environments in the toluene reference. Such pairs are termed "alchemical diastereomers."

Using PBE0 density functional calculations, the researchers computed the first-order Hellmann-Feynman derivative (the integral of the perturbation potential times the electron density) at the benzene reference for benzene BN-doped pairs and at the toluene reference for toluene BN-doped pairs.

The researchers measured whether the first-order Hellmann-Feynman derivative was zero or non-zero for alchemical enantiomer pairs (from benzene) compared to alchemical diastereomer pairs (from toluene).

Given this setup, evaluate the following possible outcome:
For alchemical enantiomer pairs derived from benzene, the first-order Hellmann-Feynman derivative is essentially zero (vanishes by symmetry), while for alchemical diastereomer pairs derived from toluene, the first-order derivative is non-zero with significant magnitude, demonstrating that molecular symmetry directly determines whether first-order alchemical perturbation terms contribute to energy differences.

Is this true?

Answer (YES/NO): YES